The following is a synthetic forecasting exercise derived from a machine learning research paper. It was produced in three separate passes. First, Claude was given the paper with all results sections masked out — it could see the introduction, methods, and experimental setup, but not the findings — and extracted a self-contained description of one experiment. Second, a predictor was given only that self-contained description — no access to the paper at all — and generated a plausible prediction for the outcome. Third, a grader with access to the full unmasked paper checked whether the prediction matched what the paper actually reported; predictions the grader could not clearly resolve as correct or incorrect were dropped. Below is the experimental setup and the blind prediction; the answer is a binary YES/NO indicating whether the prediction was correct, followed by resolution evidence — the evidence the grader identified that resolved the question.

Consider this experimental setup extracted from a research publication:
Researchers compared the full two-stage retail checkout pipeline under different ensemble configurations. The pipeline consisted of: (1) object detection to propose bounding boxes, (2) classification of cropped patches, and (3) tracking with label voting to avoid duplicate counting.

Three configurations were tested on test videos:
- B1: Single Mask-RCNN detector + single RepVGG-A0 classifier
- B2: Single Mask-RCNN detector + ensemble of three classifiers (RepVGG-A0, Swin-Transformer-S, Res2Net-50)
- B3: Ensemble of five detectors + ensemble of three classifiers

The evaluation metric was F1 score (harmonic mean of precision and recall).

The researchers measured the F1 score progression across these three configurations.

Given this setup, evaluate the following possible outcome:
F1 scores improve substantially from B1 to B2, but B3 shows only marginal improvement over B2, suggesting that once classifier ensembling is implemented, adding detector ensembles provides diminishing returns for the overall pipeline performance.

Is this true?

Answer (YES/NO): NO